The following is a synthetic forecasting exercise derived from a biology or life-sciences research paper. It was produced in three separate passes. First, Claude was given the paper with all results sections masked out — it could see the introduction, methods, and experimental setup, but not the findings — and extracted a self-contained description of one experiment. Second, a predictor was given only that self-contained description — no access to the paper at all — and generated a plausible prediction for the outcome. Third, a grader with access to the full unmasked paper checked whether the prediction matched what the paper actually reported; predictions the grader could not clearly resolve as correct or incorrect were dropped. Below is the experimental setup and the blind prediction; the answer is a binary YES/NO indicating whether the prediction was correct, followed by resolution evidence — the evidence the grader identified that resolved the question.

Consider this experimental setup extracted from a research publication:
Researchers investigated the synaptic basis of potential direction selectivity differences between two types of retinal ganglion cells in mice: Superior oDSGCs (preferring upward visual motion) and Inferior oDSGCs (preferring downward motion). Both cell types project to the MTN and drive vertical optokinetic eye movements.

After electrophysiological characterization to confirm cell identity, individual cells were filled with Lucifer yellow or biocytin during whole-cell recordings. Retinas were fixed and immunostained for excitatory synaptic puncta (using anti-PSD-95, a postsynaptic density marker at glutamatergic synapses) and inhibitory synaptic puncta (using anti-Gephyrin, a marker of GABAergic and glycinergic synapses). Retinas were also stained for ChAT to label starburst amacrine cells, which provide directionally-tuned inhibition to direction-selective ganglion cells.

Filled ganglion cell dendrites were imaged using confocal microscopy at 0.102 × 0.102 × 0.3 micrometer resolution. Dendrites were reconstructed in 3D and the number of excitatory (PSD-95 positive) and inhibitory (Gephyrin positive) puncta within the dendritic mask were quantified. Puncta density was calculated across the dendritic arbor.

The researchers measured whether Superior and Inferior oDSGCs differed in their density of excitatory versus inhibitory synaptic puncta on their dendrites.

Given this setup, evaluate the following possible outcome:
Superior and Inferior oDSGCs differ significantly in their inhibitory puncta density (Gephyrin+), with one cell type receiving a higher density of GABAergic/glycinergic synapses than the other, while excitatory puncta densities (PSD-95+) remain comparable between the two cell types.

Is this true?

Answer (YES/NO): NO